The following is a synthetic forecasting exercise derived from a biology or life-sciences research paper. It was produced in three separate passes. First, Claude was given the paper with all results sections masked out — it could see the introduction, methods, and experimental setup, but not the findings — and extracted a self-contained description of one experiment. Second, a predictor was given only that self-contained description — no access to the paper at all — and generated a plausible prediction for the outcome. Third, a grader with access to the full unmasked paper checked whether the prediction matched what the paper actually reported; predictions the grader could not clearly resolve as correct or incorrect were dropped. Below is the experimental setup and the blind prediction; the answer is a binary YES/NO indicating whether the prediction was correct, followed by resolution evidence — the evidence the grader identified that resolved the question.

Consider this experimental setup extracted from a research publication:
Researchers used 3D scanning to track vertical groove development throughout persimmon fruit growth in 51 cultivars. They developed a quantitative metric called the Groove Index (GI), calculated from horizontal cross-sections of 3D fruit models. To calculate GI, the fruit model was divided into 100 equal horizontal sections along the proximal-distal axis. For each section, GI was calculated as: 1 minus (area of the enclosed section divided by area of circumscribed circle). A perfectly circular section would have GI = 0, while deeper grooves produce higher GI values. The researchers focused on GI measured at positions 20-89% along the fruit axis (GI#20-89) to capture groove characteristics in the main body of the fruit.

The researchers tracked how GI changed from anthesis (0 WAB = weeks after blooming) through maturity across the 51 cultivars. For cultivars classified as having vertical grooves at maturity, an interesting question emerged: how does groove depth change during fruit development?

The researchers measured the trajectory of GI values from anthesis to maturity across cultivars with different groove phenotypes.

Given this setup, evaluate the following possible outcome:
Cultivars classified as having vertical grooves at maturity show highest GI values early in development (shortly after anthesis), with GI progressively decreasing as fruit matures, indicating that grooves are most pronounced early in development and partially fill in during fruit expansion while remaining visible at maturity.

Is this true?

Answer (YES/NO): YES